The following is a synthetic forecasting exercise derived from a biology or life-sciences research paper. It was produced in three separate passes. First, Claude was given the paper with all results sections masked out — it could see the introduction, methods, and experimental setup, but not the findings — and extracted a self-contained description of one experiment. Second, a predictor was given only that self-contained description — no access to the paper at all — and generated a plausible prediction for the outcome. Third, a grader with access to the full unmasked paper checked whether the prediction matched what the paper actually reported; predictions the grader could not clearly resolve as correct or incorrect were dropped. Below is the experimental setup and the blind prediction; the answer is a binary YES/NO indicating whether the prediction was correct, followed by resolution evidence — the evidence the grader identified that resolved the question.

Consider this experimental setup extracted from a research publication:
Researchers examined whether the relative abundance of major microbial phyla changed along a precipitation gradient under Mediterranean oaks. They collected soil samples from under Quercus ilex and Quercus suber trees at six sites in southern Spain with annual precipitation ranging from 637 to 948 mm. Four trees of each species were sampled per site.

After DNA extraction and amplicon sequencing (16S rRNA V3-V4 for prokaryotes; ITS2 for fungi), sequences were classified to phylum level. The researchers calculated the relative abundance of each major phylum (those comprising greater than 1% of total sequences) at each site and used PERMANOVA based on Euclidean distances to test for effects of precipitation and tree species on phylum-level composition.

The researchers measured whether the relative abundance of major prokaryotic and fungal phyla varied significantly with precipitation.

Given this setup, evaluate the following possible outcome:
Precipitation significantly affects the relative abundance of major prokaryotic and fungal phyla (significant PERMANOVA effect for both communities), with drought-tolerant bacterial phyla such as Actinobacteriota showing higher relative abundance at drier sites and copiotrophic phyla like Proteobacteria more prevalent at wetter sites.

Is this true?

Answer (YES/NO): NO